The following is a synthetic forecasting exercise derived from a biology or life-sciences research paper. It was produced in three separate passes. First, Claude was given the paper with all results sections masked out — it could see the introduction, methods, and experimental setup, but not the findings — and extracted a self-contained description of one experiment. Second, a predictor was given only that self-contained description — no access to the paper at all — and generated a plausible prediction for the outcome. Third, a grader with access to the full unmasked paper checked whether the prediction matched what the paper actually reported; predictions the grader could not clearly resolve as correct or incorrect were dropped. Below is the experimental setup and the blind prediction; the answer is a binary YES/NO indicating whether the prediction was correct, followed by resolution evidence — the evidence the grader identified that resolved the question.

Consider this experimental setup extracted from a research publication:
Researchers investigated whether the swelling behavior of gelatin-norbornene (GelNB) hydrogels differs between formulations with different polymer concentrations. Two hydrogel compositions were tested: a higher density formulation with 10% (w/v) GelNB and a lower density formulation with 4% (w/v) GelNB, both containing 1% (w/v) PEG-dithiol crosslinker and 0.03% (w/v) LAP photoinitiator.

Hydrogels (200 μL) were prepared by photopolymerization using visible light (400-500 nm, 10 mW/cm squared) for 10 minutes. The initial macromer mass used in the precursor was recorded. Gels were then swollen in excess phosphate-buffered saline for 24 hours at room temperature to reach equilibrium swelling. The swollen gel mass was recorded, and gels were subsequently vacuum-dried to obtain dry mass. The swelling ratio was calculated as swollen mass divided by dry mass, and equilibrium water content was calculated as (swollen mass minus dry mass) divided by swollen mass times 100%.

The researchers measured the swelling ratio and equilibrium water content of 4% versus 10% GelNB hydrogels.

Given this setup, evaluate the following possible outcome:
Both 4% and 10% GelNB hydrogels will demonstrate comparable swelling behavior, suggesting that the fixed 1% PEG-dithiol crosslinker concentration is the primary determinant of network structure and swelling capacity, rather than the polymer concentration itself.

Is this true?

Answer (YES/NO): NO